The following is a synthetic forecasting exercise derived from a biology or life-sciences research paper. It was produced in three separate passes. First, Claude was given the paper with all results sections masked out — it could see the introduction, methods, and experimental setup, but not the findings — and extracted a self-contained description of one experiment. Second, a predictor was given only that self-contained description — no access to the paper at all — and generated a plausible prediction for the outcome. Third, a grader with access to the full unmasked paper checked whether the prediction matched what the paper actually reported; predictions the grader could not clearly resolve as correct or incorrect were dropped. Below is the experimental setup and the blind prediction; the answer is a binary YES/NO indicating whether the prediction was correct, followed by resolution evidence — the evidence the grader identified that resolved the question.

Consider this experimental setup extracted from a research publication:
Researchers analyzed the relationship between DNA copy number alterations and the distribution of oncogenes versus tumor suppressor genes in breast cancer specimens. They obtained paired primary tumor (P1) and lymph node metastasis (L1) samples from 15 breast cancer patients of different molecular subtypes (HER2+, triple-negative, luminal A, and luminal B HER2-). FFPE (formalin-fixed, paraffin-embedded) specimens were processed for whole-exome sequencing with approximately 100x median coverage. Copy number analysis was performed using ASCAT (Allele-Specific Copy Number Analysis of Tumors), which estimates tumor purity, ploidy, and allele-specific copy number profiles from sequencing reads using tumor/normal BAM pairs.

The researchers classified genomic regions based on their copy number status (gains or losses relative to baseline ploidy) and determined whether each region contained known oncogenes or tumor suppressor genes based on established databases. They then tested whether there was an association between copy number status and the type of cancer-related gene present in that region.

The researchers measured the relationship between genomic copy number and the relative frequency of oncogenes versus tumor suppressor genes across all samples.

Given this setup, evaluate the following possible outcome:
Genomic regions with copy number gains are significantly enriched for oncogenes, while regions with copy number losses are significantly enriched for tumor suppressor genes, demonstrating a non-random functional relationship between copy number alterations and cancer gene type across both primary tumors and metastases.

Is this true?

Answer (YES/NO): YES